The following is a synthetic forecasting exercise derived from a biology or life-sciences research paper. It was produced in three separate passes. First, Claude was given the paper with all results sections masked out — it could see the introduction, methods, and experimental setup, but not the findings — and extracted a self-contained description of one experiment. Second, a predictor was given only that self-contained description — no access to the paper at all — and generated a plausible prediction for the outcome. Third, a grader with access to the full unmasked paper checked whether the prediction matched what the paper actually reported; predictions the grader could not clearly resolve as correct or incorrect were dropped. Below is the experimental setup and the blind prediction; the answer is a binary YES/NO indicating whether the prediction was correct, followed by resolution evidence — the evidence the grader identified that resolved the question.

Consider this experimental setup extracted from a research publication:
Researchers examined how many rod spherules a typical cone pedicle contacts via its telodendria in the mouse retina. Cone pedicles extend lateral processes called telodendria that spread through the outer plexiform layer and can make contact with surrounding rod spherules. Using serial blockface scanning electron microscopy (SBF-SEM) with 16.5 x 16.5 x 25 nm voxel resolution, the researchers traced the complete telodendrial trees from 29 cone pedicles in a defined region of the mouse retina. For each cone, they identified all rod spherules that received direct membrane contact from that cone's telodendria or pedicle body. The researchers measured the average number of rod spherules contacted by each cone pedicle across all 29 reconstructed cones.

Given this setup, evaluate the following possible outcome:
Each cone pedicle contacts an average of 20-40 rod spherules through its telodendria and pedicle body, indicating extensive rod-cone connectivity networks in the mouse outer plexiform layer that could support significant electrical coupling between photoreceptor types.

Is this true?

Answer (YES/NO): NO